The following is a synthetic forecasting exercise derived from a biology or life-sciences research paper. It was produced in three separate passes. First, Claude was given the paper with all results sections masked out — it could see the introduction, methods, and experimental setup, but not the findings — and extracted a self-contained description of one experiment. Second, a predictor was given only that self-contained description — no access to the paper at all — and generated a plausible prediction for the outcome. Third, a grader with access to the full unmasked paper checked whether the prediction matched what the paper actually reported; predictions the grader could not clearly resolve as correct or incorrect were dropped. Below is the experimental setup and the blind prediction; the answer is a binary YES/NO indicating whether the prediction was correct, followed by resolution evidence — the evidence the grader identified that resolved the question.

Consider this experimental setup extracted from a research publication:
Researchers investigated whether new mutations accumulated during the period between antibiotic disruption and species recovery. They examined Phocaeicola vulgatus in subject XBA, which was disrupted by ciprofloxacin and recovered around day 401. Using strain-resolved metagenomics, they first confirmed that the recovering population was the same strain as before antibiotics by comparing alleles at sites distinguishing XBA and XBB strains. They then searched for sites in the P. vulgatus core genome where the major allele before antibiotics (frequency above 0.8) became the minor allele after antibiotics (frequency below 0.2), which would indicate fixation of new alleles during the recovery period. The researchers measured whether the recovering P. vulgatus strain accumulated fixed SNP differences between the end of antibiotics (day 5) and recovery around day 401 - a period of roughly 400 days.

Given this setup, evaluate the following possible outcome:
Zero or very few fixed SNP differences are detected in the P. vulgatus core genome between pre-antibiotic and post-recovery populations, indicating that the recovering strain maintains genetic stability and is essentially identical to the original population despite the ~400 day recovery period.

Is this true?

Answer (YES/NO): NO